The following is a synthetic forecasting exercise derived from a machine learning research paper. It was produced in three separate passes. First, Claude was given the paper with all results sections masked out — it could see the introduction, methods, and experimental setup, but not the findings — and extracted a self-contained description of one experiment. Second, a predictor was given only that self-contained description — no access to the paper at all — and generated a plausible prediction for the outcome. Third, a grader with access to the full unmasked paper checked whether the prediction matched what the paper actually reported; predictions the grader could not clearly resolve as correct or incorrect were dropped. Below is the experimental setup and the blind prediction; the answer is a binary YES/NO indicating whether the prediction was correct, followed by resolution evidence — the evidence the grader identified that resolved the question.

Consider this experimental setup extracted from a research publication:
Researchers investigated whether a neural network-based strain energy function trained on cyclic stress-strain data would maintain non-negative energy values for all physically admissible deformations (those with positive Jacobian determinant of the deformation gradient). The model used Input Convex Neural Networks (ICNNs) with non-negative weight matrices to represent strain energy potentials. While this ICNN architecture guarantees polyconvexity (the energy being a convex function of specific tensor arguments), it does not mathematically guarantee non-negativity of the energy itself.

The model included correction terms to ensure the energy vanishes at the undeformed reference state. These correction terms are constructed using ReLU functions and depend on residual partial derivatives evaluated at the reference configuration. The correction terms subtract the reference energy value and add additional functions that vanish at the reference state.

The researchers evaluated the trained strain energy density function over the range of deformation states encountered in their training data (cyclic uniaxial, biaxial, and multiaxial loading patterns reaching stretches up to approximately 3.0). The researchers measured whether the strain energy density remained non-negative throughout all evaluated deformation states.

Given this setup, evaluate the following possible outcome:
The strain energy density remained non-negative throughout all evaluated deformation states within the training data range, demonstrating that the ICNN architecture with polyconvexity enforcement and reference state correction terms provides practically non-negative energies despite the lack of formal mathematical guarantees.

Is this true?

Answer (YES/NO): YES